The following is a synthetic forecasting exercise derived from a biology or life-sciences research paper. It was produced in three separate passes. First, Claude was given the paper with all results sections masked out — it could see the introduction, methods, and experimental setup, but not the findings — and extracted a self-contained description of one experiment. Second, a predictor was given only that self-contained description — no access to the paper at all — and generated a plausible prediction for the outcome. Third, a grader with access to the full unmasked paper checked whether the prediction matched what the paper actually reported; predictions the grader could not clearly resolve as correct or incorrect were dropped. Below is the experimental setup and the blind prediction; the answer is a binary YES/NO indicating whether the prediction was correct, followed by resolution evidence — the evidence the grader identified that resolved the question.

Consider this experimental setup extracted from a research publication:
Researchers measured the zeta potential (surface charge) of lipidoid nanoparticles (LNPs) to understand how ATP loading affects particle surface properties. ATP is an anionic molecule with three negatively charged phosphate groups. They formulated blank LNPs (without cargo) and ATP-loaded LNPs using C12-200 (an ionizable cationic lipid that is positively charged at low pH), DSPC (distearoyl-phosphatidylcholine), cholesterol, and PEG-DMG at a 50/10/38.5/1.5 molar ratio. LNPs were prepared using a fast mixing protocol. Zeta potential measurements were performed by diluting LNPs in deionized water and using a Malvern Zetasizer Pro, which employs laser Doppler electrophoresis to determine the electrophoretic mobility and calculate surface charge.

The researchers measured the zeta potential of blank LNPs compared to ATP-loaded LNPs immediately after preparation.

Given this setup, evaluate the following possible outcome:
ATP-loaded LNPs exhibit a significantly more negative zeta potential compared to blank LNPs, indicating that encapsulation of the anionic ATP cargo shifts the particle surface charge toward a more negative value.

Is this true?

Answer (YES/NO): NO